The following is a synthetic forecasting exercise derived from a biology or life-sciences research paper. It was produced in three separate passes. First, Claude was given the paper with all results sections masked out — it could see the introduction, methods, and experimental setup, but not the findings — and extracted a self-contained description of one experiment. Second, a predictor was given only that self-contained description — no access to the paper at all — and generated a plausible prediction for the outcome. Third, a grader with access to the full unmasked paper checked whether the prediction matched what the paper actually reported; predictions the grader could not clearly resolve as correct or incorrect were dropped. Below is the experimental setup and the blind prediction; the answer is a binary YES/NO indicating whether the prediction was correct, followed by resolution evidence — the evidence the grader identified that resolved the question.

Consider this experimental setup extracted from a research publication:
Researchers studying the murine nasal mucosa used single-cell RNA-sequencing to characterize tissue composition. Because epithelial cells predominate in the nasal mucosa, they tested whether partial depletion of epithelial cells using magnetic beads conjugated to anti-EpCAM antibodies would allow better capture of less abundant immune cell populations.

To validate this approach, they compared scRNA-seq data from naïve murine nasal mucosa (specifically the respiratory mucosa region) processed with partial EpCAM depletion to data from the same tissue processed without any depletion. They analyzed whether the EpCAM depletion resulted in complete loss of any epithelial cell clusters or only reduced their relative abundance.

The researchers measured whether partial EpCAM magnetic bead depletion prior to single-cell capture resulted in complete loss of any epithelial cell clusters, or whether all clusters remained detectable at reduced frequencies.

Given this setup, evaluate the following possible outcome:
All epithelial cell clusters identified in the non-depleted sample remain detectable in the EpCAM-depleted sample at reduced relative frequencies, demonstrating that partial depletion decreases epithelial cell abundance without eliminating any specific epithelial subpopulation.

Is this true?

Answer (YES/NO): YES